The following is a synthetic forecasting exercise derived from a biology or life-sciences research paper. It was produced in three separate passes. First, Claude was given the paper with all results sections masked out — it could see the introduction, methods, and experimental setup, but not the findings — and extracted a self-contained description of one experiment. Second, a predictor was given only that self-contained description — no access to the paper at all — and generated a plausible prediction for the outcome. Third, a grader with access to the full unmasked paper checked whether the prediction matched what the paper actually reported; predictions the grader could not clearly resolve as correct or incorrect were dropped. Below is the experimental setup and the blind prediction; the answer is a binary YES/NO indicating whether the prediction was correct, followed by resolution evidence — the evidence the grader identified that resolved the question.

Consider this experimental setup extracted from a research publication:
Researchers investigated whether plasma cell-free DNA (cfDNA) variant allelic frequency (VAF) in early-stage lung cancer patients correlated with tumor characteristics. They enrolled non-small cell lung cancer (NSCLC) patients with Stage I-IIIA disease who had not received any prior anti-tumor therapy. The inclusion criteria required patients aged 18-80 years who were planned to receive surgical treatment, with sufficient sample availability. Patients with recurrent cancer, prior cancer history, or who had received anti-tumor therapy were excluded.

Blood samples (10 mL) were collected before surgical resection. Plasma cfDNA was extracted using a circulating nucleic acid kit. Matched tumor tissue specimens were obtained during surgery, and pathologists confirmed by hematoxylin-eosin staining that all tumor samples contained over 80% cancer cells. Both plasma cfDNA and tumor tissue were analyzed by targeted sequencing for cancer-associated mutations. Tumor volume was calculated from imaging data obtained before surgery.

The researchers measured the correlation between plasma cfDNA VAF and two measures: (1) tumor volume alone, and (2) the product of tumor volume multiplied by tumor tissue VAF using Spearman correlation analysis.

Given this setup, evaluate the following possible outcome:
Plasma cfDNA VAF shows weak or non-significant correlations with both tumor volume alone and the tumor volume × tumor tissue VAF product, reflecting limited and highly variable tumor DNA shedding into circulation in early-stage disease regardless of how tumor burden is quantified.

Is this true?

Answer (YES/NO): NO